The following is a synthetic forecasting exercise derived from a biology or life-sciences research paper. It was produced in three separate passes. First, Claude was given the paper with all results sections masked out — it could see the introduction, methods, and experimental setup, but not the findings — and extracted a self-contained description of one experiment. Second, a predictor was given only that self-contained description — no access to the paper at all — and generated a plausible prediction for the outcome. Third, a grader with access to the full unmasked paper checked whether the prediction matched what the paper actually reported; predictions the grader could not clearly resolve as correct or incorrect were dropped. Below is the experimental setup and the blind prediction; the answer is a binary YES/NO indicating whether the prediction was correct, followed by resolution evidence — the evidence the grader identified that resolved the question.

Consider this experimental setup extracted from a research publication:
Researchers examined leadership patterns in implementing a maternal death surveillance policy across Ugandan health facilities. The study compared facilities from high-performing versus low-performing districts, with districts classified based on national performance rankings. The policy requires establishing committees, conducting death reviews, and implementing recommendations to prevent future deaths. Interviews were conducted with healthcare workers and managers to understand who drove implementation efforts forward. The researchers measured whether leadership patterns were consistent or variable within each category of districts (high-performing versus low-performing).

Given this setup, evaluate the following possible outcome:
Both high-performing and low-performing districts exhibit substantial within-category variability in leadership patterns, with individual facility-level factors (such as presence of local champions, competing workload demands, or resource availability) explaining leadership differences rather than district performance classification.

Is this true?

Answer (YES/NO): NO